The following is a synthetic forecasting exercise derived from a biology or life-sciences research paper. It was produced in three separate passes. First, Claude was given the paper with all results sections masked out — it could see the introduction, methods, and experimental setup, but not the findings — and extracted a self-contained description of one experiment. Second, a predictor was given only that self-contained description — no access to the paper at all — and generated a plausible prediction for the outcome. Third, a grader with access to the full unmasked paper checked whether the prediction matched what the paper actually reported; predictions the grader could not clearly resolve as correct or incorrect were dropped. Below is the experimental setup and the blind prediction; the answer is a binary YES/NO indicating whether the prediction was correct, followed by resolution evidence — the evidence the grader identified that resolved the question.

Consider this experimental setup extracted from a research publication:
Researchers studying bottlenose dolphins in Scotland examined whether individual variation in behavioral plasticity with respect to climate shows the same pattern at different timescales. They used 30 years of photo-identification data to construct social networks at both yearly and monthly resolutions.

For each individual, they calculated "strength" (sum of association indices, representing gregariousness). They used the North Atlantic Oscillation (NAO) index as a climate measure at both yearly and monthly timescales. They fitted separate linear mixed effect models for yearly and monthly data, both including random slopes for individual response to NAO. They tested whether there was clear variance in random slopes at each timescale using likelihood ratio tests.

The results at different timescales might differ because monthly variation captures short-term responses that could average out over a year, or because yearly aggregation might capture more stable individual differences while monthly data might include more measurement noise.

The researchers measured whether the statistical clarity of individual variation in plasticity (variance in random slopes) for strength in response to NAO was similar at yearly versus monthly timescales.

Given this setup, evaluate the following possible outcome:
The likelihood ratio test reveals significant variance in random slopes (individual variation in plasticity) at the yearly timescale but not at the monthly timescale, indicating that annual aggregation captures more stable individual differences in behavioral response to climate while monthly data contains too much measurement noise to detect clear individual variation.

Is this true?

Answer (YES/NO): NO